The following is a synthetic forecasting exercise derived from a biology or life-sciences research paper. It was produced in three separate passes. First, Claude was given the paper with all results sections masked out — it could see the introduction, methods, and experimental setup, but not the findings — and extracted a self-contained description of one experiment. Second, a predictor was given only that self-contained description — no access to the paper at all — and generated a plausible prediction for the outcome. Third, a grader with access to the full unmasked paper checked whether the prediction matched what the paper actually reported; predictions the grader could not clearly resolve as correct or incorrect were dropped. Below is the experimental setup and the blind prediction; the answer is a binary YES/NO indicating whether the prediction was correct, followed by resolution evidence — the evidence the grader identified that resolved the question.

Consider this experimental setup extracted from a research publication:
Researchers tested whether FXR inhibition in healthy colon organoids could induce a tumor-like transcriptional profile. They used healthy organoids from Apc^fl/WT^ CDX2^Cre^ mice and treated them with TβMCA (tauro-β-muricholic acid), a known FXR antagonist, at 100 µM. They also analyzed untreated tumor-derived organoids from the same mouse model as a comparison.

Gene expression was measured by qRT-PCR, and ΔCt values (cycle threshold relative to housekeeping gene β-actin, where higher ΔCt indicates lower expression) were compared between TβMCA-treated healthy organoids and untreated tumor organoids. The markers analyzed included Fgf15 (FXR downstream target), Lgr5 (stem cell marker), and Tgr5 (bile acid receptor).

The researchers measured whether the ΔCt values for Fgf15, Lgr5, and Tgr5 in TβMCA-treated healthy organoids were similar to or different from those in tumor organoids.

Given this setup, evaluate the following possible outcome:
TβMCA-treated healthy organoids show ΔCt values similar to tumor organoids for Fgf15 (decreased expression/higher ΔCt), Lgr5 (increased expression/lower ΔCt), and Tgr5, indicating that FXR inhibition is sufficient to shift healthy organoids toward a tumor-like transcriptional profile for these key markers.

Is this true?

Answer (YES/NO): YES